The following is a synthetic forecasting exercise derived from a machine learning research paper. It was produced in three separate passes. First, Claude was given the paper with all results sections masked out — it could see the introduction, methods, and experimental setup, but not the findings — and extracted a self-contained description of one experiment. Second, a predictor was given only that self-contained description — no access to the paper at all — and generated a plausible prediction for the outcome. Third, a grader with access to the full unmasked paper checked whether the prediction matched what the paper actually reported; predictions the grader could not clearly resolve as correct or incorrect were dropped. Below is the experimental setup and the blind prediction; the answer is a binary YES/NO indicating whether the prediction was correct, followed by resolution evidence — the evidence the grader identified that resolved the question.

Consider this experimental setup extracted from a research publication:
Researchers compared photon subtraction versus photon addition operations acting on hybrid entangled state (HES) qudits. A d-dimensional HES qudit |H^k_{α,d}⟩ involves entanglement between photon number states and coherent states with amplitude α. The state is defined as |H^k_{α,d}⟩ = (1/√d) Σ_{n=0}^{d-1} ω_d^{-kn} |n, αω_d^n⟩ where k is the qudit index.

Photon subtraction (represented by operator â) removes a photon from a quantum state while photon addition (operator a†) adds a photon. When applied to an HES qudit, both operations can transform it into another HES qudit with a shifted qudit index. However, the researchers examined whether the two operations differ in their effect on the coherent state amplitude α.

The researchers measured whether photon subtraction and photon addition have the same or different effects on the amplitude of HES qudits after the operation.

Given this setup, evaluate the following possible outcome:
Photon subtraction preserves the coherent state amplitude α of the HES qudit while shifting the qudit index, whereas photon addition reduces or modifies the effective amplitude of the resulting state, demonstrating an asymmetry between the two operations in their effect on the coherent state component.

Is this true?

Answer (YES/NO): YES